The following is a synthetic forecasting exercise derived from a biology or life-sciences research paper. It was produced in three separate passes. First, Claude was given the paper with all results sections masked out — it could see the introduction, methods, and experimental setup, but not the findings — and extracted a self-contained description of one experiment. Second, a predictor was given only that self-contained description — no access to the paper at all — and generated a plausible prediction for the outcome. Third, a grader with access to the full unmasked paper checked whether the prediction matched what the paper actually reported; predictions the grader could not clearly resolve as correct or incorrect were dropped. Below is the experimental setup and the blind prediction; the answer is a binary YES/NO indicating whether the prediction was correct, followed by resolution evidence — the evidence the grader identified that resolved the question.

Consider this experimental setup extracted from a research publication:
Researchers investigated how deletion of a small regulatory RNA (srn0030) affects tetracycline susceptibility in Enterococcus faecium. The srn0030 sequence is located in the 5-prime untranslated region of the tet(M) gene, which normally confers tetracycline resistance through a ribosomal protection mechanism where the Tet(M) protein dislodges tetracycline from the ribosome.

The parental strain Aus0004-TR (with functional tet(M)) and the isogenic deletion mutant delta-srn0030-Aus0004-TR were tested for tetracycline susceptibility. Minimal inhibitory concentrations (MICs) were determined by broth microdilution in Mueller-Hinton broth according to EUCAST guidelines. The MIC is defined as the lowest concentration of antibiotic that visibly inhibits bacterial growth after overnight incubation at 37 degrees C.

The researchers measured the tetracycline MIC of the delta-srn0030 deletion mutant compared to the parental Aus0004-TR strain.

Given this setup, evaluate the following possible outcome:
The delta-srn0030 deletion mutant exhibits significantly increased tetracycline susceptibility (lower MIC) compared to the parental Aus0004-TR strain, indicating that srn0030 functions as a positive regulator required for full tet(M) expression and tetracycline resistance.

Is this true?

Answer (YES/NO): YES